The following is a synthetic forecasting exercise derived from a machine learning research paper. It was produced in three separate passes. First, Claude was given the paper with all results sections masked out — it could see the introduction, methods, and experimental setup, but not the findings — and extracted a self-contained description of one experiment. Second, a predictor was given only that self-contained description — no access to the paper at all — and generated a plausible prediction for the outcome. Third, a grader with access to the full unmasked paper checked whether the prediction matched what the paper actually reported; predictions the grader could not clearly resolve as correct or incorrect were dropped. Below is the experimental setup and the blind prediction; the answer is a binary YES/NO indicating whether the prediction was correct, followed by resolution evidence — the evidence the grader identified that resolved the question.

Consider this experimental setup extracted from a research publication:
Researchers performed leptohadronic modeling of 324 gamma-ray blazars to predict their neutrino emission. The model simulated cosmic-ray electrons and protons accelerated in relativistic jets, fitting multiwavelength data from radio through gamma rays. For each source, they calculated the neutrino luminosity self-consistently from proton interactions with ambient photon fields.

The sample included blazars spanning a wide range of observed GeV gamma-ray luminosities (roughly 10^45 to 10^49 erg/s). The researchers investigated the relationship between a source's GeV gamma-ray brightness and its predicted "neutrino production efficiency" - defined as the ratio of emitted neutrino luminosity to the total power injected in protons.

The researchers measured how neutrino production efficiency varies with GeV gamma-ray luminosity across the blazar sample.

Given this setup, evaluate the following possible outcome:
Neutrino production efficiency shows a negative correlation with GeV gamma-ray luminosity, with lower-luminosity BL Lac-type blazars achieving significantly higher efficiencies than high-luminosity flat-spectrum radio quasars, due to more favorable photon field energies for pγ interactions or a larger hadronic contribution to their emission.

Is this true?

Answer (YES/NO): NO